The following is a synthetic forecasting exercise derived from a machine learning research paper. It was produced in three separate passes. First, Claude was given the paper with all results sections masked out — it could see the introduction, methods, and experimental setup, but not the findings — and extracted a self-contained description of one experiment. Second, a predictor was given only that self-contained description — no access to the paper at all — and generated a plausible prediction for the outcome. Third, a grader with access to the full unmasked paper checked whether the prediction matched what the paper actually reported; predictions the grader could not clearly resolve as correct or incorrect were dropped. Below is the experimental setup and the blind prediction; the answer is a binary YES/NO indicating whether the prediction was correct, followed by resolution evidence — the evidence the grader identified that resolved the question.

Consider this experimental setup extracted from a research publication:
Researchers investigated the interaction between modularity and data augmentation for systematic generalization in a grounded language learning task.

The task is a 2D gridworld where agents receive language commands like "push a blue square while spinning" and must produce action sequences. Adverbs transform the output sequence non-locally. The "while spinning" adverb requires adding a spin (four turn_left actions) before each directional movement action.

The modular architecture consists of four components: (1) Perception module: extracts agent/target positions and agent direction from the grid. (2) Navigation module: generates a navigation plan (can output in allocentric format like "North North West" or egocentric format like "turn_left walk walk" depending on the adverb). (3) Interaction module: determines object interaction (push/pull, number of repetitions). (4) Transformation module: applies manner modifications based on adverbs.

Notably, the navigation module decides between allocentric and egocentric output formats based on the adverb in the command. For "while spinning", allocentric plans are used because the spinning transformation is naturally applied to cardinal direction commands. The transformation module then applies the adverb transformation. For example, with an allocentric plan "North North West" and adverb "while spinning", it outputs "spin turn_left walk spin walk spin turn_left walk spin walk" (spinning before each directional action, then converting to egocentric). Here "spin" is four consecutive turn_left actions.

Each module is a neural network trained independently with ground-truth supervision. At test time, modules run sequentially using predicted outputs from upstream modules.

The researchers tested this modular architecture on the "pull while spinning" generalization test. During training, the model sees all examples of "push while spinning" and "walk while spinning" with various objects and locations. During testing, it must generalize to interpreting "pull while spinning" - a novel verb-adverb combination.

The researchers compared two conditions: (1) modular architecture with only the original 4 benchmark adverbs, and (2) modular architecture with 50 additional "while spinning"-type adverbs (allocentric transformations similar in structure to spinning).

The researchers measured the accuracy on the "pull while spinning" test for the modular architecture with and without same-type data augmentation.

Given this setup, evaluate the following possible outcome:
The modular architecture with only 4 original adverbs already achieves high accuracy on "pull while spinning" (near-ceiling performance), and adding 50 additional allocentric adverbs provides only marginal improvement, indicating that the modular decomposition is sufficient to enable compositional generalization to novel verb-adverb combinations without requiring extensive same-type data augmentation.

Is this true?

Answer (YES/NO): NO